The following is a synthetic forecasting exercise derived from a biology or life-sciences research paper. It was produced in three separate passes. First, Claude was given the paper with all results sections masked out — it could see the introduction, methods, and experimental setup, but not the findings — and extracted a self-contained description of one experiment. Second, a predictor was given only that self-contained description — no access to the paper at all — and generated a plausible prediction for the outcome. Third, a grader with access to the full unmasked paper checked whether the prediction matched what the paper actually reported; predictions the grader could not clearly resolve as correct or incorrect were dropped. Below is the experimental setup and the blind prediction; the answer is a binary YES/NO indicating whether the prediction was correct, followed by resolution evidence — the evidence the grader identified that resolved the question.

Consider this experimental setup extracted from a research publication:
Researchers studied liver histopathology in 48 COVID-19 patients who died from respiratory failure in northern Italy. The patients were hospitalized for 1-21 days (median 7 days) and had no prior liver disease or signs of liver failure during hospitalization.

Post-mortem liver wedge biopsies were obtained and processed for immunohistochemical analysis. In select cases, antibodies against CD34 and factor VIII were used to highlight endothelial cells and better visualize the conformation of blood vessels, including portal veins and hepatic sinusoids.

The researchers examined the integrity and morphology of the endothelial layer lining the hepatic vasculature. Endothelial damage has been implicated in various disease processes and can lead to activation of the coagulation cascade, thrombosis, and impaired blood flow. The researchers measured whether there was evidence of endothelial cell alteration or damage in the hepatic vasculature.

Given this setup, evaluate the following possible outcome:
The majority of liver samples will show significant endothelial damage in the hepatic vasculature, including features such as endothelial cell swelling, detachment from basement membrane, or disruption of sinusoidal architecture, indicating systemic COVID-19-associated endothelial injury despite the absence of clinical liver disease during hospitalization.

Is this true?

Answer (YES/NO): NO